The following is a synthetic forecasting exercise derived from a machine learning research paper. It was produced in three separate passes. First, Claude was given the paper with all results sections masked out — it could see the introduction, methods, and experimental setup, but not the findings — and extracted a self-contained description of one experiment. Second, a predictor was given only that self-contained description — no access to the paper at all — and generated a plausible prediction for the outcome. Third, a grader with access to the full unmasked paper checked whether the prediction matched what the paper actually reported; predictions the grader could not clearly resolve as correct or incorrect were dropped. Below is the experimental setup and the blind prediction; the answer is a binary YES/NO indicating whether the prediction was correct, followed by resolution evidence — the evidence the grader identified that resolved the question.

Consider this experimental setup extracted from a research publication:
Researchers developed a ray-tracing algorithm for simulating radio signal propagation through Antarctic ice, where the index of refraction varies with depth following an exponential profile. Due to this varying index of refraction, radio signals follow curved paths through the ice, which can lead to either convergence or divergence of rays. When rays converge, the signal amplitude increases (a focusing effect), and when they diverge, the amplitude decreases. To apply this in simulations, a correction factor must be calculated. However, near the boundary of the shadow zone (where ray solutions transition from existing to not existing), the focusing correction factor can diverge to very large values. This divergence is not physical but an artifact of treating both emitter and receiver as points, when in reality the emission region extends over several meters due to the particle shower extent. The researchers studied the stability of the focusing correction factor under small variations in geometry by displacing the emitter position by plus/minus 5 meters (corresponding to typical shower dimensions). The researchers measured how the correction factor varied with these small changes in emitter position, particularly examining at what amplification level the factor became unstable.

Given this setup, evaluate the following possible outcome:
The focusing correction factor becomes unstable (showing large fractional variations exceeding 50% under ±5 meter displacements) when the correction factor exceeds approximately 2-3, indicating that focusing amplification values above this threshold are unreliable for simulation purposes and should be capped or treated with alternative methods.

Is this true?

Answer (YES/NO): NO